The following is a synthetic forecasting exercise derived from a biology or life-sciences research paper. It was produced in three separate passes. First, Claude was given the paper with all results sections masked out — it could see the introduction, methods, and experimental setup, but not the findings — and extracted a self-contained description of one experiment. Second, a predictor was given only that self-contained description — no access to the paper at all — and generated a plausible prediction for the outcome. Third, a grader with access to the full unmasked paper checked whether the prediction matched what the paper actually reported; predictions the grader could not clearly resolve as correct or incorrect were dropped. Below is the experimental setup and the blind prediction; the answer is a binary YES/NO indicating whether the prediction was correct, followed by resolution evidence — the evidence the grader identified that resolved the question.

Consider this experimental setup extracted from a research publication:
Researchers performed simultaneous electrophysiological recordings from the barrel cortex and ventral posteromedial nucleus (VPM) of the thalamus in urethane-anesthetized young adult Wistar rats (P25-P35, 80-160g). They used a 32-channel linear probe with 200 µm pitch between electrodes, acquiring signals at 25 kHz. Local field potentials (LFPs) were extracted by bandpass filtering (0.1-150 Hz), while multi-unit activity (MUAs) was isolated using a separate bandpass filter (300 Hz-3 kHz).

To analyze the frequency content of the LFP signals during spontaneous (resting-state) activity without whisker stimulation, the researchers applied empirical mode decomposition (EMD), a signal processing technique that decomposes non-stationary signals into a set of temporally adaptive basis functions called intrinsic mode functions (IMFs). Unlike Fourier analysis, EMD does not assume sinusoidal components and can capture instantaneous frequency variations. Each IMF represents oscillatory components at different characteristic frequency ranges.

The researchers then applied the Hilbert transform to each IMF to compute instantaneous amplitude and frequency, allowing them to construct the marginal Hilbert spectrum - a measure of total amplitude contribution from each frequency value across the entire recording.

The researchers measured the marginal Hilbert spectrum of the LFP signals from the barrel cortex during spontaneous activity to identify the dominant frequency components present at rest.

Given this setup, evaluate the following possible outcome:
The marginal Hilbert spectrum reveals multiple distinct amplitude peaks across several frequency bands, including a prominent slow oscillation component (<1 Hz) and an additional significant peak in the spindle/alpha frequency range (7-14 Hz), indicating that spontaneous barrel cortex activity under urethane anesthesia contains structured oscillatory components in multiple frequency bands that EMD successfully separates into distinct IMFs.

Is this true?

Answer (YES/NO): NO